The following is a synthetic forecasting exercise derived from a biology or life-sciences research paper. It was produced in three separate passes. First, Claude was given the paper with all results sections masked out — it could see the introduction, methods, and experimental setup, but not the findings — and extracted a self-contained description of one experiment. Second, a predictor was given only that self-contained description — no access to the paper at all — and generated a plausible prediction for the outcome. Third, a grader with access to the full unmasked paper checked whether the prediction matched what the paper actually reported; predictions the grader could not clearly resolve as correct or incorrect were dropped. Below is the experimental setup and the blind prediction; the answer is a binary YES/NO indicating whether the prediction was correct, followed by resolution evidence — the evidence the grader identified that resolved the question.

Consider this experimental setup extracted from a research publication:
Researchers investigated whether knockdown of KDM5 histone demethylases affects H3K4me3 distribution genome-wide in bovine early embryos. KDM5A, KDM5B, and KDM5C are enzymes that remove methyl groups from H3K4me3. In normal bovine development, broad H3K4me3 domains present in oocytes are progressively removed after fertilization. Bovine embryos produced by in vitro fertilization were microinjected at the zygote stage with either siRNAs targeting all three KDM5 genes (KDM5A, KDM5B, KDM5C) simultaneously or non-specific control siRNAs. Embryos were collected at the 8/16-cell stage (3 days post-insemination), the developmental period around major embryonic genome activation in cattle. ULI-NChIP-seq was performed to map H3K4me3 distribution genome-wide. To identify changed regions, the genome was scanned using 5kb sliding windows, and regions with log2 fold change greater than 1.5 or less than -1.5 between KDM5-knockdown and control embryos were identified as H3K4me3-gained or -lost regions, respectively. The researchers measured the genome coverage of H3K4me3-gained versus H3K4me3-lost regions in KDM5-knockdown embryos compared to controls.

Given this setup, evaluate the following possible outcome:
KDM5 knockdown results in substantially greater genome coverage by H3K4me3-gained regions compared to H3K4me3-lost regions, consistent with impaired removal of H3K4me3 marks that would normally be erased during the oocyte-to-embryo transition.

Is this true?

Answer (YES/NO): YES